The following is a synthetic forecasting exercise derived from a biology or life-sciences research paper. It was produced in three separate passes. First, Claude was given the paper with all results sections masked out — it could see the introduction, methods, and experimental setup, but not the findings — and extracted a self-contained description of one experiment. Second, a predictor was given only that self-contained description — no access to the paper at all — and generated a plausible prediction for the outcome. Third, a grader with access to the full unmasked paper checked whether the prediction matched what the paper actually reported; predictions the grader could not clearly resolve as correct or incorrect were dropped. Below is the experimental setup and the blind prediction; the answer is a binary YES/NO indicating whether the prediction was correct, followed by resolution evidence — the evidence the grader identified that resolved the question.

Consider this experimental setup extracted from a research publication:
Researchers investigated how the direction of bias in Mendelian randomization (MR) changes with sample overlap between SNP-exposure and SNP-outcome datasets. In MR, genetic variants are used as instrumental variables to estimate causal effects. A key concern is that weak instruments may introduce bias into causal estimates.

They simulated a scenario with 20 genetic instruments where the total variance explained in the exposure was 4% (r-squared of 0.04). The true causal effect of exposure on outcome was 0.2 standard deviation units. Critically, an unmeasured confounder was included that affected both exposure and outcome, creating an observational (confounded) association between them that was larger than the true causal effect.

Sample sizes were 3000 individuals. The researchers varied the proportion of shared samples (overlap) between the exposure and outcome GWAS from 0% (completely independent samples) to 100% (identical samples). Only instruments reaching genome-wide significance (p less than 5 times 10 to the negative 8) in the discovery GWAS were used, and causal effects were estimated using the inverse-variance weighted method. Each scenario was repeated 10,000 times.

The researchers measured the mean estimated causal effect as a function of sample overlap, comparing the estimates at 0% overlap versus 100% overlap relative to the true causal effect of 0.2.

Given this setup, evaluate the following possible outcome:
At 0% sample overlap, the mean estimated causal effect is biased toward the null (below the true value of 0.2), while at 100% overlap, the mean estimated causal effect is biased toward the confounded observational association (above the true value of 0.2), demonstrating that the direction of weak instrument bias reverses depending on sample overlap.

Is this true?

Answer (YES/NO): YES